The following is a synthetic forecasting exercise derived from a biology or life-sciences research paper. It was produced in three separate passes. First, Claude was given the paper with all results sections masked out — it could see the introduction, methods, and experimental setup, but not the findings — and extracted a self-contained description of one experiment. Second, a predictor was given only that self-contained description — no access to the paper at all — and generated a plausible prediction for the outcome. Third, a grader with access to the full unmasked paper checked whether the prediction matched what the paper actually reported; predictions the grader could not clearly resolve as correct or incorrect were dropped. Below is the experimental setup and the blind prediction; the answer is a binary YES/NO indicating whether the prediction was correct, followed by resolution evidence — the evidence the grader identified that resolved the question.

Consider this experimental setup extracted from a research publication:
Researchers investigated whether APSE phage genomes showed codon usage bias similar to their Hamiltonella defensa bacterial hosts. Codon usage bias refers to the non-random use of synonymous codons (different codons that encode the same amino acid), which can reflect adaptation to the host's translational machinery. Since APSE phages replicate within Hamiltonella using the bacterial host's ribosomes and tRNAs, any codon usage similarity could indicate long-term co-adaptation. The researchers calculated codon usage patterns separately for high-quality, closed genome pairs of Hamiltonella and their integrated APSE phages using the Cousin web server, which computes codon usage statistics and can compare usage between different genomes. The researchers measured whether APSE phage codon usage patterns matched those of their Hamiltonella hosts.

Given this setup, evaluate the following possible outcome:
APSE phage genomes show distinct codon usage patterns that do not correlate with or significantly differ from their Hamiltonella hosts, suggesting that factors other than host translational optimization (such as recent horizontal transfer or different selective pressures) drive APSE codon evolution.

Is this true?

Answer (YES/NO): NO